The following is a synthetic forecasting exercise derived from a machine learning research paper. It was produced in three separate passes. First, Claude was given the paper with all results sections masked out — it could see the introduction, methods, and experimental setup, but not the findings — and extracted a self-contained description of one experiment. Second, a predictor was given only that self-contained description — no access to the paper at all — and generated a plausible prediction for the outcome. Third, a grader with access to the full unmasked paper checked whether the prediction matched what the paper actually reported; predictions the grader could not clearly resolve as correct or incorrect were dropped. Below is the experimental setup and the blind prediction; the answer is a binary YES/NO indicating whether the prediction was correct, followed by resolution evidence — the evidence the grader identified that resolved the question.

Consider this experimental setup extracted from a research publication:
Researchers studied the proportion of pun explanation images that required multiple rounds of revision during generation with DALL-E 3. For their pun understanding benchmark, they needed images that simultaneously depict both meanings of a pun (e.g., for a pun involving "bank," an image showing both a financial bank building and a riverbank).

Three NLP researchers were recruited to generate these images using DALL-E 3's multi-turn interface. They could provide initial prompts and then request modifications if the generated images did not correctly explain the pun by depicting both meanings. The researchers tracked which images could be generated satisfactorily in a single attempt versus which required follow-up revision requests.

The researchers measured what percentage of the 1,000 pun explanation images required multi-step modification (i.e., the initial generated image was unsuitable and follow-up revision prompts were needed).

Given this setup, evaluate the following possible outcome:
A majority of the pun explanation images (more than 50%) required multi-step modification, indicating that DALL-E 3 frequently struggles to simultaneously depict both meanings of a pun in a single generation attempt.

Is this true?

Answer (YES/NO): NO